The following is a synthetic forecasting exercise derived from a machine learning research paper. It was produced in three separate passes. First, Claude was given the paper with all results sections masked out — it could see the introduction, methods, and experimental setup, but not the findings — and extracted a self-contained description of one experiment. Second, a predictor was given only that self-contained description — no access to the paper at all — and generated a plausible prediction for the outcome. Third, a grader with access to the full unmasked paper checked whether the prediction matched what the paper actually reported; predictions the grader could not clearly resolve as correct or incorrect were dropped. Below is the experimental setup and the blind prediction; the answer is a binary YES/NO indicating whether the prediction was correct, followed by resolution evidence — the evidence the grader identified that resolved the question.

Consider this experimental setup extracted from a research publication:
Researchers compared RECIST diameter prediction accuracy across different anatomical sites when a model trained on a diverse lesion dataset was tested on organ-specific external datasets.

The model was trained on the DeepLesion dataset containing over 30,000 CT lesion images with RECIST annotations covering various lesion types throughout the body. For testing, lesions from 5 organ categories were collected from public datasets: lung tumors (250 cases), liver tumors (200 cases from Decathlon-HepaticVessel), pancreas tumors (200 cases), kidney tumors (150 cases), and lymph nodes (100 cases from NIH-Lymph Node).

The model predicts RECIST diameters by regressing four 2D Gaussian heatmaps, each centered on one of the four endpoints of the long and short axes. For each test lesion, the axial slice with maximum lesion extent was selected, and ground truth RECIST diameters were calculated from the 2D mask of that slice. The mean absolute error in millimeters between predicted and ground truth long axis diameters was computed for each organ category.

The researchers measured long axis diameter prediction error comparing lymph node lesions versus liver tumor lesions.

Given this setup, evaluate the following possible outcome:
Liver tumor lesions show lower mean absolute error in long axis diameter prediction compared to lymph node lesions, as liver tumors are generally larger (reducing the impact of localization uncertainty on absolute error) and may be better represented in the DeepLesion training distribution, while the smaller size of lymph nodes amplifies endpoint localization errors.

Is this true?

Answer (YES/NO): NO